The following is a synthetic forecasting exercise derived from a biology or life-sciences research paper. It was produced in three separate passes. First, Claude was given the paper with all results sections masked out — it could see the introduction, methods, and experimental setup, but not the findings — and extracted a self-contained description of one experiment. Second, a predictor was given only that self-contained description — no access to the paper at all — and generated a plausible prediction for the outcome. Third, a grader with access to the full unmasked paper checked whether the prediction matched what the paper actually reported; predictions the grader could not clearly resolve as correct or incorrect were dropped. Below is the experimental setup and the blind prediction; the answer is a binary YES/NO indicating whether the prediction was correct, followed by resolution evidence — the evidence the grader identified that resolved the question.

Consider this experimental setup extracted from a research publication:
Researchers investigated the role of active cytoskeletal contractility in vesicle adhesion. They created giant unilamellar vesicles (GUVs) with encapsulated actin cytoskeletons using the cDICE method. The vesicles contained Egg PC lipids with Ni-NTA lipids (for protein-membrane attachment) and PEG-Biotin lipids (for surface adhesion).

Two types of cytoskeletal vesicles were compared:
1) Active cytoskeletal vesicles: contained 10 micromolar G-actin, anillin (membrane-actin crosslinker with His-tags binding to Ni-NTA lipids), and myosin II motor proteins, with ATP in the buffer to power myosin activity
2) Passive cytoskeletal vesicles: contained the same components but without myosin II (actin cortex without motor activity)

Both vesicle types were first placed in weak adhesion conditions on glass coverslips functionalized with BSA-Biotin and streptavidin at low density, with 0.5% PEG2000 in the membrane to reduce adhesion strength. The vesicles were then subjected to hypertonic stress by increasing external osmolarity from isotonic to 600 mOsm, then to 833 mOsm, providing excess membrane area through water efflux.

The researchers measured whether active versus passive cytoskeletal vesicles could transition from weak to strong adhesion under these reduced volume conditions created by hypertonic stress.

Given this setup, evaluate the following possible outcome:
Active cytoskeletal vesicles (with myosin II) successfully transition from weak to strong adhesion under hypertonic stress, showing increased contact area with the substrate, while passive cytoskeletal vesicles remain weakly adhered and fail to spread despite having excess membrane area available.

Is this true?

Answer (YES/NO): YES